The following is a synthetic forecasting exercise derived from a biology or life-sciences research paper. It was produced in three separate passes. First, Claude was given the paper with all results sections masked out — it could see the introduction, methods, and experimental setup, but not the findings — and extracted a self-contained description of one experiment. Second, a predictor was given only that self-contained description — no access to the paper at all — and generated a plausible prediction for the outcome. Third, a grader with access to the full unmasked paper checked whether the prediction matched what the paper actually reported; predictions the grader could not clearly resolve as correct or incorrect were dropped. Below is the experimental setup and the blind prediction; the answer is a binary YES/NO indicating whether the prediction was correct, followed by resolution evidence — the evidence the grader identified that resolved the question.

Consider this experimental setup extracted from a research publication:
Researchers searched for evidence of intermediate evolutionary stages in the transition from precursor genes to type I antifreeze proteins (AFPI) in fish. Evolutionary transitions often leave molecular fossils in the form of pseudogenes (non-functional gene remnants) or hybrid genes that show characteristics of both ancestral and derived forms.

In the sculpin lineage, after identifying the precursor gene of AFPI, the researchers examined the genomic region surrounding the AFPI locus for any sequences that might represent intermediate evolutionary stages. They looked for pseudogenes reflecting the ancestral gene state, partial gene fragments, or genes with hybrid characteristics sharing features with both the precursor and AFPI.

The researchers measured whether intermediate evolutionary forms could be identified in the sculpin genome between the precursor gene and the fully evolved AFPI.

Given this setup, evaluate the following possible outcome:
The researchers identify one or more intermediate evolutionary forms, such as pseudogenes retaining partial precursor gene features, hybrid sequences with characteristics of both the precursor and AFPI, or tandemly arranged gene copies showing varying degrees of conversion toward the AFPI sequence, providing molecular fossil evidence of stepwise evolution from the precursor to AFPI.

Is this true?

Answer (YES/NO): YES